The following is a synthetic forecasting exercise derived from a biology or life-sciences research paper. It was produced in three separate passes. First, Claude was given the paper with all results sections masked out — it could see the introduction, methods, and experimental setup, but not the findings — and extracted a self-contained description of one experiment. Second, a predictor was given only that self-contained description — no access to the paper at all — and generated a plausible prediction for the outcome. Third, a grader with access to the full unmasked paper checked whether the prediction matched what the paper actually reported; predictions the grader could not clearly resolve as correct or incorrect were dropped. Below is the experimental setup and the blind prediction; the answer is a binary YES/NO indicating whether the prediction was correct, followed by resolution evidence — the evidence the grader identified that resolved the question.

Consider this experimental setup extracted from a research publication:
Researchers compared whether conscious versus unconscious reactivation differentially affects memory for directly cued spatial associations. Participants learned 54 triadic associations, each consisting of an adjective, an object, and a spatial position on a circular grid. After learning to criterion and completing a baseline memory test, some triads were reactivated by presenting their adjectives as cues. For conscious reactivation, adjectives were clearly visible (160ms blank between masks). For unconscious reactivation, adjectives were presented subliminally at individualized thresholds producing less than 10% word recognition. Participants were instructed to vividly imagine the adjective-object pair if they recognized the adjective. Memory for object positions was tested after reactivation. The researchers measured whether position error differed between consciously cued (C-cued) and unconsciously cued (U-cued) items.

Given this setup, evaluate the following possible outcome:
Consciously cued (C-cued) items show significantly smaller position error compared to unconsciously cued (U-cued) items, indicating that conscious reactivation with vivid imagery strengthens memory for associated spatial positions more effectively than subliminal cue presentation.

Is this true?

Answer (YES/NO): NO